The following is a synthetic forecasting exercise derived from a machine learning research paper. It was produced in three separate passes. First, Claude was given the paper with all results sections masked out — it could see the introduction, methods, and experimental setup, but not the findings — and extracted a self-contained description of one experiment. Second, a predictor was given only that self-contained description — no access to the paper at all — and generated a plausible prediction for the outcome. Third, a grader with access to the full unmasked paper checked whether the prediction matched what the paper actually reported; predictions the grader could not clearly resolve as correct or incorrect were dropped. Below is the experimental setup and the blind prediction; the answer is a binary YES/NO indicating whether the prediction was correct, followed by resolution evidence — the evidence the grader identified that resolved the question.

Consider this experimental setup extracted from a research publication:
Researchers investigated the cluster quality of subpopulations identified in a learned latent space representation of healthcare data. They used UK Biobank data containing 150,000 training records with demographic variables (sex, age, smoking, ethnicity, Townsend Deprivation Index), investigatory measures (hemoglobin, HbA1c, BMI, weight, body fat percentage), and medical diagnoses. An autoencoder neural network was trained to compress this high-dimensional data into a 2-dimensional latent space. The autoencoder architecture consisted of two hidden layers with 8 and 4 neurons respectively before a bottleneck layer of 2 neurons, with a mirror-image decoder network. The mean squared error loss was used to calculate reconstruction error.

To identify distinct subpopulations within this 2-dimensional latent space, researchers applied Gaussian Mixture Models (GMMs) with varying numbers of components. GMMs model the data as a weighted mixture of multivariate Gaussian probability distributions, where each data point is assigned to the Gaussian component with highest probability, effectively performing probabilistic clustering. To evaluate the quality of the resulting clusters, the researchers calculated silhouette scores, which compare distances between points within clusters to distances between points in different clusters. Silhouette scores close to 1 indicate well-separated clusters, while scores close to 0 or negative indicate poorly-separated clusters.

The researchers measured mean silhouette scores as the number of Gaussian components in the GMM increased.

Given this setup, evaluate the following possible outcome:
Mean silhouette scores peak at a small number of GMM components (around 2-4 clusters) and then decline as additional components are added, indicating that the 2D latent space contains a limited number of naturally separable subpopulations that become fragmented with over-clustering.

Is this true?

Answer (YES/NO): NO